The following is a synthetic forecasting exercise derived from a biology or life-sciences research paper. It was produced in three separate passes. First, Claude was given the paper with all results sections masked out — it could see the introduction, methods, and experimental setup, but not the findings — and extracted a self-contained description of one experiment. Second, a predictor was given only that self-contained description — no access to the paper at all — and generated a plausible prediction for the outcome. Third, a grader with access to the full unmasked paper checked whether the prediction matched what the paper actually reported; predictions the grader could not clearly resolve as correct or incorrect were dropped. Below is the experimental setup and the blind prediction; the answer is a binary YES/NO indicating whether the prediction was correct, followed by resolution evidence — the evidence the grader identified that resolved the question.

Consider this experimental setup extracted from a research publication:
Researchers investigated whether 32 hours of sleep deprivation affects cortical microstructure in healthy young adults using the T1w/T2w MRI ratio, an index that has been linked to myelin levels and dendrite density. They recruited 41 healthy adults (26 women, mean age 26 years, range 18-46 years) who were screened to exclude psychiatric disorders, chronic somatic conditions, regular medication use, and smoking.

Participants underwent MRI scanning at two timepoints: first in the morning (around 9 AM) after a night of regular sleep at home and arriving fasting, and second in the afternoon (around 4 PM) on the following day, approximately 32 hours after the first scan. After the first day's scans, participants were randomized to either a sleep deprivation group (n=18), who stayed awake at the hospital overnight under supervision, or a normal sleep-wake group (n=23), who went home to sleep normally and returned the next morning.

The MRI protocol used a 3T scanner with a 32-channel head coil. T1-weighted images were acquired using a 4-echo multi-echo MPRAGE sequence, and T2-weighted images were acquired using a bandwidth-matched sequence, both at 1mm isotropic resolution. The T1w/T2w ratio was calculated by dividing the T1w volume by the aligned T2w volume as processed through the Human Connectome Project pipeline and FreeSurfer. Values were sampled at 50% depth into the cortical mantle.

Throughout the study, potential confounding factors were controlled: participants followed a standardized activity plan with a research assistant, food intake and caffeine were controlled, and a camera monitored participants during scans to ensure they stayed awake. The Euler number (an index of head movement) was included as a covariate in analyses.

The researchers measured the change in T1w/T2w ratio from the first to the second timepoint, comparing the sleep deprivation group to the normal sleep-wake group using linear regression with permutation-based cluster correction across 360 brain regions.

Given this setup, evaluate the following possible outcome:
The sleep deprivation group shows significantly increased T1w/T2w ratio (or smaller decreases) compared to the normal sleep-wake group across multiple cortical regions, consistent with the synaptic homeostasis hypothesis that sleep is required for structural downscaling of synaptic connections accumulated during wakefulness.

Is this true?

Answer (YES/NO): YES